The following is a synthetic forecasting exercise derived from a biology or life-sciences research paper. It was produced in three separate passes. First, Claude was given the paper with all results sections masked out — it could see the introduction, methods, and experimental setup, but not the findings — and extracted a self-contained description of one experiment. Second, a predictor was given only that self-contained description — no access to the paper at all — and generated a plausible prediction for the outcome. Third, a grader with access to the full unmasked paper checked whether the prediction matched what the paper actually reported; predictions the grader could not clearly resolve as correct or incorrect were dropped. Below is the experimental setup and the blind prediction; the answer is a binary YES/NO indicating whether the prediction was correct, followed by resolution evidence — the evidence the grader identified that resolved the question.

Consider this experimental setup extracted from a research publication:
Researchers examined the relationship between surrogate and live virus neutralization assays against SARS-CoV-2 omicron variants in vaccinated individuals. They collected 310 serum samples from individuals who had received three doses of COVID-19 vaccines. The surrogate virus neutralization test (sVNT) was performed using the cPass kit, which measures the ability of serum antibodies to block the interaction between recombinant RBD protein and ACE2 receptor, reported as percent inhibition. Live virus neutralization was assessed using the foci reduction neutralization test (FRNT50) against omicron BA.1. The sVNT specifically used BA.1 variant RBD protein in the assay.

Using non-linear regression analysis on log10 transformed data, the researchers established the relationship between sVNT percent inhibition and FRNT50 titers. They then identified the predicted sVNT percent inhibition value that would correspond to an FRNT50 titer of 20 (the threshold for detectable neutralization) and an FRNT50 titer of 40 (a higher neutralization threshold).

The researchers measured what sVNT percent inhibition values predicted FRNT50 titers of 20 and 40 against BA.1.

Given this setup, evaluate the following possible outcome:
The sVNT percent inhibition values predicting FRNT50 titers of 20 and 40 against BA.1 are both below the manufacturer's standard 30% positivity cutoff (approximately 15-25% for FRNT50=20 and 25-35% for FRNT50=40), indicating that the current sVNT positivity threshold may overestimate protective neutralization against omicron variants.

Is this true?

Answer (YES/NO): NO